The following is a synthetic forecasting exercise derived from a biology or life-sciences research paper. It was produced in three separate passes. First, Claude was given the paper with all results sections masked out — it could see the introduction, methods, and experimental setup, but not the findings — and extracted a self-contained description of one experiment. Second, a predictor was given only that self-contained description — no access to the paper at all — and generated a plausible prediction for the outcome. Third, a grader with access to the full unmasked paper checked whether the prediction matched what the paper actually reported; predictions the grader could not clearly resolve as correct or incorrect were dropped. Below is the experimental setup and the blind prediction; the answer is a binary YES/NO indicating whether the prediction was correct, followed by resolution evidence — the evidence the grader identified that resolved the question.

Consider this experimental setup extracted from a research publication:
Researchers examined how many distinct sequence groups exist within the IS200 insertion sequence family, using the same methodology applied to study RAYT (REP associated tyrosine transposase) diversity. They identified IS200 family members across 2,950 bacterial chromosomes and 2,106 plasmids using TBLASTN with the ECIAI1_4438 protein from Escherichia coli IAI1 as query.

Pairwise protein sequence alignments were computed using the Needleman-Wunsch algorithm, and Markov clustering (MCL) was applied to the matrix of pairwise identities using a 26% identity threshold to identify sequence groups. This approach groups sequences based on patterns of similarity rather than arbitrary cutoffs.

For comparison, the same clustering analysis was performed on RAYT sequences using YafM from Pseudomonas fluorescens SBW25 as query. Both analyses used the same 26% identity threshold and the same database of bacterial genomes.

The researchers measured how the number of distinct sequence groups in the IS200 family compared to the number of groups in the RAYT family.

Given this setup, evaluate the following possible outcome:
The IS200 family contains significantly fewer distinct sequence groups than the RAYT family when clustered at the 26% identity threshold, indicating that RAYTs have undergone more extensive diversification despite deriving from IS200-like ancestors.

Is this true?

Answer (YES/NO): NO